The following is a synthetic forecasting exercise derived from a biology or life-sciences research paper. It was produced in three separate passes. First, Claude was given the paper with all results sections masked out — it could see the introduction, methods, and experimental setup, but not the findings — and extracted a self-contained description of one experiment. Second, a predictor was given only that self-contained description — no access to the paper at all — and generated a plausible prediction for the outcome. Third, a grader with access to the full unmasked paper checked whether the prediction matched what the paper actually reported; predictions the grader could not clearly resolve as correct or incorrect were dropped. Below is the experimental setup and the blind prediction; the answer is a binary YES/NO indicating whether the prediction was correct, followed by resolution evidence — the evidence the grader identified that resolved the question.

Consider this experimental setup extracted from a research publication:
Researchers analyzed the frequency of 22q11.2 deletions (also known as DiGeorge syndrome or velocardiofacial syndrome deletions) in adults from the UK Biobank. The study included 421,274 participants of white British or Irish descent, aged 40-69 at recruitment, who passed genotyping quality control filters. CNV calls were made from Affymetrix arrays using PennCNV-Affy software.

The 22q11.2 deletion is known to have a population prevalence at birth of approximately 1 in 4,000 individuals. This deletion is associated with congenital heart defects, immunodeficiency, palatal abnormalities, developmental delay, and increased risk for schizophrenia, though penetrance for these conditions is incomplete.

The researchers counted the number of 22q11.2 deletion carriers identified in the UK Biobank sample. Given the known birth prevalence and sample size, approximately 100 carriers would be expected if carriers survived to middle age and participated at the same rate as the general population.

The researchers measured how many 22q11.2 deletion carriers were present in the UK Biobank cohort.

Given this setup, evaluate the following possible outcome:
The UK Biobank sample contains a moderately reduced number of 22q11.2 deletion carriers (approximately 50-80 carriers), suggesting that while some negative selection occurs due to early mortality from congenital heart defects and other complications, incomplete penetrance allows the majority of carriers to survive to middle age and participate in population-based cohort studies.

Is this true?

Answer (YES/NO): NO